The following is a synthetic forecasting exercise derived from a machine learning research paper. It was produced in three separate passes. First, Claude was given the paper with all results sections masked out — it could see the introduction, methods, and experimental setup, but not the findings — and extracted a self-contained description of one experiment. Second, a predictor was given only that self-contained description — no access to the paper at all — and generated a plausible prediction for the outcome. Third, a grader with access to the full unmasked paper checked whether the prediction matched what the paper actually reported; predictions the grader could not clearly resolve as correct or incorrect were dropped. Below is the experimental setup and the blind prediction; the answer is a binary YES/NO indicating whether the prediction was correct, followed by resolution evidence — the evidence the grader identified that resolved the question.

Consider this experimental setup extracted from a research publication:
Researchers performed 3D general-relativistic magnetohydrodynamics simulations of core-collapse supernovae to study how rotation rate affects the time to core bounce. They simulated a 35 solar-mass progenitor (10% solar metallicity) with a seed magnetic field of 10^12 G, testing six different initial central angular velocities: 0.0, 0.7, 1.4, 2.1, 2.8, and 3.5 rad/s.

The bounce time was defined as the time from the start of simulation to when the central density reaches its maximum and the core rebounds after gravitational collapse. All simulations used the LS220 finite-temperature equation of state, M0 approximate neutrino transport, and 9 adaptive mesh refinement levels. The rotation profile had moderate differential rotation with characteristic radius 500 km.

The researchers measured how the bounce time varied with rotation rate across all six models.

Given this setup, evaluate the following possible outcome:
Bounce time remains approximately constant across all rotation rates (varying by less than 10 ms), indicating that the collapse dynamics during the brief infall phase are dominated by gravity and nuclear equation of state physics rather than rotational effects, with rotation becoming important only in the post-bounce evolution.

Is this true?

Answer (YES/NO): NO